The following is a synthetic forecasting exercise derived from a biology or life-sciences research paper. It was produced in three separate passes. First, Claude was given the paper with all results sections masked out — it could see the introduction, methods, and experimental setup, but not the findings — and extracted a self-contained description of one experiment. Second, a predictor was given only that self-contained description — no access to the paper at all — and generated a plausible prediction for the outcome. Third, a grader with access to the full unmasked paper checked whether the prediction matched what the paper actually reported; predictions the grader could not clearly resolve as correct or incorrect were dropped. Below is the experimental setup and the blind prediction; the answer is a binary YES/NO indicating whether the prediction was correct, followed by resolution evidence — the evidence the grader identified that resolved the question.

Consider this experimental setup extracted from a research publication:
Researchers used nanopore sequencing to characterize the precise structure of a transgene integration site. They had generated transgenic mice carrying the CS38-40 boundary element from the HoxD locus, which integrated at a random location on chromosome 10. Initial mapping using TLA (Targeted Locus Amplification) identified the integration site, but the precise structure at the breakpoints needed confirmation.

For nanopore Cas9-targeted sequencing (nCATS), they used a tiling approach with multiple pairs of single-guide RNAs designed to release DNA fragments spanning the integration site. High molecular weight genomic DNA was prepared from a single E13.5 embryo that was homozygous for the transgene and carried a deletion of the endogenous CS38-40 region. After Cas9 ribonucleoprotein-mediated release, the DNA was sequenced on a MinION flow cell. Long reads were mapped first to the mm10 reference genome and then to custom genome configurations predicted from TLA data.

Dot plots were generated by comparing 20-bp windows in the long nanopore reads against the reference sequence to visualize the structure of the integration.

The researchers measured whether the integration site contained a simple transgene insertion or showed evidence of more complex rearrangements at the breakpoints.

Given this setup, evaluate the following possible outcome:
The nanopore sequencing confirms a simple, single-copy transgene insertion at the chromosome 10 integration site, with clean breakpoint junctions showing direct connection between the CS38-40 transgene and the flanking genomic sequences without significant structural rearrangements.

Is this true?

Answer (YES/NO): NO